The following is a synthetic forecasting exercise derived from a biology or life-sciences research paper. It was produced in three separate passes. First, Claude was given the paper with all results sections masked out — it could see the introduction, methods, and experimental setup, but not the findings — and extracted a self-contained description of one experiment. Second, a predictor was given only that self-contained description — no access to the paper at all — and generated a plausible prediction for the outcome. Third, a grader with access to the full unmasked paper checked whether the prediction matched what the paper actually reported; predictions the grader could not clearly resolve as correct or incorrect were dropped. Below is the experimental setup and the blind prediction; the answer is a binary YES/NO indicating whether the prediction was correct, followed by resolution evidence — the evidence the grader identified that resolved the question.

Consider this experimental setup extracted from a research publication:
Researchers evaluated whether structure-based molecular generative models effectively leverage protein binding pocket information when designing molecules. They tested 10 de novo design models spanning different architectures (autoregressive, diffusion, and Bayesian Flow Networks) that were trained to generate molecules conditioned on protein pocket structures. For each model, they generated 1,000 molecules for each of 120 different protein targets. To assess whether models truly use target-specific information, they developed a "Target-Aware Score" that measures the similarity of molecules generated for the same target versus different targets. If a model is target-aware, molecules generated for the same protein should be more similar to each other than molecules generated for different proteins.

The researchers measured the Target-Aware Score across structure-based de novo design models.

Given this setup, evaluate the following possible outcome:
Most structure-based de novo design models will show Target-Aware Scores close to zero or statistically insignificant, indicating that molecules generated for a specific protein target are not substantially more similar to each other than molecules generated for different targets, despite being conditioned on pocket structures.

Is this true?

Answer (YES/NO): YES